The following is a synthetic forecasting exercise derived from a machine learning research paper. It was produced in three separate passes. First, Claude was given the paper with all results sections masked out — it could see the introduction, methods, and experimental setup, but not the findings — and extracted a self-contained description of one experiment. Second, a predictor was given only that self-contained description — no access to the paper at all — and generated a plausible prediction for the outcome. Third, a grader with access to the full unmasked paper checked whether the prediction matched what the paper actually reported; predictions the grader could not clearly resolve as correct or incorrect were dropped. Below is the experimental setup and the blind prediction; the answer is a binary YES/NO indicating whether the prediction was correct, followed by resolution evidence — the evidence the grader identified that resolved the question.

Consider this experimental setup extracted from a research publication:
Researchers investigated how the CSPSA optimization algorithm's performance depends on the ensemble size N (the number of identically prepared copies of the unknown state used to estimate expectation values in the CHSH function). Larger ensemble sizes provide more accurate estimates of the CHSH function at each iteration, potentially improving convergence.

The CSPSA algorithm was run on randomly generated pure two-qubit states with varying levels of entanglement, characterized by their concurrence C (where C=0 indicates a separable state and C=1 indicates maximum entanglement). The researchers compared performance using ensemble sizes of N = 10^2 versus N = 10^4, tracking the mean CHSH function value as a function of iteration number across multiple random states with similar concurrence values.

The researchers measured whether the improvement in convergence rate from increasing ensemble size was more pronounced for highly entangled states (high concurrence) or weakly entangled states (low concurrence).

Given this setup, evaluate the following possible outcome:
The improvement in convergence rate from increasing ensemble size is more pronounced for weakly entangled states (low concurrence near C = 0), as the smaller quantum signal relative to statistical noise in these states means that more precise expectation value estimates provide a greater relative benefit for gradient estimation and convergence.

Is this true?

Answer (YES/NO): YES